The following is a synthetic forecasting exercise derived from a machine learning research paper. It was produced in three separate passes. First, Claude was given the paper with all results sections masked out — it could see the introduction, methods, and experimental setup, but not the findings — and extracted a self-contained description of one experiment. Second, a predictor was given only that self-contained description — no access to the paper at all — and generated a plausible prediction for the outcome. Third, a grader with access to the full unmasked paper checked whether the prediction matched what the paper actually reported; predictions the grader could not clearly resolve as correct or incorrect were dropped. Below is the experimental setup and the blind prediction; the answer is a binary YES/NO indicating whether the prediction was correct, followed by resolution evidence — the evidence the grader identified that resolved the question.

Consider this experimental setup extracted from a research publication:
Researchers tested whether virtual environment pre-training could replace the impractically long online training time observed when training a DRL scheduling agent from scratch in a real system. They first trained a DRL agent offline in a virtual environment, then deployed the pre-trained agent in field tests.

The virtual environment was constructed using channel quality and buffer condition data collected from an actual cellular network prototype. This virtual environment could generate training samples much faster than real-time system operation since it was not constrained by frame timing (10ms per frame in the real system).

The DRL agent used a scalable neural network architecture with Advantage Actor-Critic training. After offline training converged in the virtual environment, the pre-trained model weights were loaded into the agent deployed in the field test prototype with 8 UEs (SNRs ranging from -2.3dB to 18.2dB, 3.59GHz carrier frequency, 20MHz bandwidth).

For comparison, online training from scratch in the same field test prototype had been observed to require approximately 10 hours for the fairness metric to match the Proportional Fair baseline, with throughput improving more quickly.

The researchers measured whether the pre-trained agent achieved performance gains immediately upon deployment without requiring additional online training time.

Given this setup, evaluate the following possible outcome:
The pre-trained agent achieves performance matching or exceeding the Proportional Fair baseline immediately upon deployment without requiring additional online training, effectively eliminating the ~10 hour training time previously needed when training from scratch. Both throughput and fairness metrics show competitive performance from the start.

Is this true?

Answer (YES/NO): YES